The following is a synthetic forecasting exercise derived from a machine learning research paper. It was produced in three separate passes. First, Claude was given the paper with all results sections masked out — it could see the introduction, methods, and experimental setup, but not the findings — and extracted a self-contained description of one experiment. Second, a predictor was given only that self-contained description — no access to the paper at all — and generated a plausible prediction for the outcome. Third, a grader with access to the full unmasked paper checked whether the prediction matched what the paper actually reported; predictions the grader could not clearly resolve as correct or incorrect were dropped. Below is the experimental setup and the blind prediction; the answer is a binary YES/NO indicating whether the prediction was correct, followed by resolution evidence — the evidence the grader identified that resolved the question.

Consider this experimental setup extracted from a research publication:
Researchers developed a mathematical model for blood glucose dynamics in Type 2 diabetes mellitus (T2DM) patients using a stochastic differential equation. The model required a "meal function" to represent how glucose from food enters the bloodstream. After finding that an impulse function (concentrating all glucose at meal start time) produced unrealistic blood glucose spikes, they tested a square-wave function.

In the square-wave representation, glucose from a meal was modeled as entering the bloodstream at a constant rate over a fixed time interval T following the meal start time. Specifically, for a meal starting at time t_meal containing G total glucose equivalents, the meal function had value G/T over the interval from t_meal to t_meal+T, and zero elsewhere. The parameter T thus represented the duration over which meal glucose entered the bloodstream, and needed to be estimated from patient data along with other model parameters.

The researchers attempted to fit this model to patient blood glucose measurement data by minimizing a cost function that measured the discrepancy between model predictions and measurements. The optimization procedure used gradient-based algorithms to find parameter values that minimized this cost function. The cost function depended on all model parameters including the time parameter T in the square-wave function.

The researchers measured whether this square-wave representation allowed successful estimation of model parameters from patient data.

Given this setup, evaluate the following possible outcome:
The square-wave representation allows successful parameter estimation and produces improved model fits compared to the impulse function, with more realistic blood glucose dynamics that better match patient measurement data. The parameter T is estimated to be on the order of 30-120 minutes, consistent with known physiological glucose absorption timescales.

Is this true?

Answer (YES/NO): NO